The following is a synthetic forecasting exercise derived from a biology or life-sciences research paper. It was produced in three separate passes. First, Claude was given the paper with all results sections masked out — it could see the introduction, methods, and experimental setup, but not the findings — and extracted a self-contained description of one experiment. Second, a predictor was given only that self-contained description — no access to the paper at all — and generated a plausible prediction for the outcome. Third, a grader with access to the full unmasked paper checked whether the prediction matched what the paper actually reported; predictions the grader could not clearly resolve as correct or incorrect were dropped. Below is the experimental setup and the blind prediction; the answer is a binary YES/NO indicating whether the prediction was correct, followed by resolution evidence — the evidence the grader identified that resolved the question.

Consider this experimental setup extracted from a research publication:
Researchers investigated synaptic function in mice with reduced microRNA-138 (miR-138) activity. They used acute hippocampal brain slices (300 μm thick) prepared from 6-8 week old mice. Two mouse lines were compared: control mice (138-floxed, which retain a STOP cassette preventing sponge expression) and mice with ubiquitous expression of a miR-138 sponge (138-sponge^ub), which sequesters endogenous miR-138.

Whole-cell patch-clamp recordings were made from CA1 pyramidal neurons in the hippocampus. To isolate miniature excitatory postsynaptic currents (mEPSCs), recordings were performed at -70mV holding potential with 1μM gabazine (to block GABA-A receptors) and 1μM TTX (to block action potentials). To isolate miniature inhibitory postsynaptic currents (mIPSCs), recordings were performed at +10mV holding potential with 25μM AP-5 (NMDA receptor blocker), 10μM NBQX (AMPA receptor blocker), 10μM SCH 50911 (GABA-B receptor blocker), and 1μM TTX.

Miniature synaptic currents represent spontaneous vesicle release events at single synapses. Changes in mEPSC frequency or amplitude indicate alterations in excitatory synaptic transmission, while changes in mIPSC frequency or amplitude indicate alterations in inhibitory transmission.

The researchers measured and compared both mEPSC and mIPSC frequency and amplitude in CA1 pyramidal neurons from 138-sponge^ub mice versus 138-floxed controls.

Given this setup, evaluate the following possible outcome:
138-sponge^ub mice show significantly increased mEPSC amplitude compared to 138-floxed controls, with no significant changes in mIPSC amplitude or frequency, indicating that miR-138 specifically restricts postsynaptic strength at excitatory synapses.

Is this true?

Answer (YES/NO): NO